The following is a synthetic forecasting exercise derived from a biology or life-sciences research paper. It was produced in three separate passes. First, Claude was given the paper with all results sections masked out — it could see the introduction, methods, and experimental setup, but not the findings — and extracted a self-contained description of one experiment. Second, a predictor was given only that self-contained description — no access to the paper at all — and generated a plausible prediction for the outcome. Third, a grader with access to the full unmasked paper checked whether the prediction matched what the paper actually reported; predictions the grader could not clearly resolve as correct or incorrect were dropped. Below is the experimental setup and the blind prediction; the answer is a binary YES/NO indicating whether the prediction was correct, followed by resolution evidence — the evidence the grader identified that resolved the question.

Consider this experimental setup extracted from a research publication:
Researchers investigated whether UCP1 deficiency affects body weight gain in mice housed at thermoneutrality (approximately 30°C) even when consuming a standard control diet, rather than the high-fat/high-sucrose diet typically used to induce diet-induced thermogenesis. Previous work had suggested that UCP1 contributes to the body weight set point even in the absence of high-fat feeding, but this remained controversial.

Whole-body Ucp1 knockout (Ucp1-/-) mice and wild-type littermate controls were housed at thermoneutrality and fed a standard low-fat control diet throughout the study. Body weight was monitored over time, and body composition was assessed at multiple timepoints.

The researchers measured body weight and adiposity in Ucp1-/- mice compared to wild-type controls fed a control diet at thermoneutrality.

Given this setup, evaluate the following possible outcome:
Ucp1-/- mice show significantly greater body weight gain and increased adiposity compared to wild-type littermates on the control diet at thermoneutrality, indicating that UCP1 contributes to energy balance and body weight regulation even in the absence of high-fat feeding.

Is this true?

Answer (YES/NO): YES